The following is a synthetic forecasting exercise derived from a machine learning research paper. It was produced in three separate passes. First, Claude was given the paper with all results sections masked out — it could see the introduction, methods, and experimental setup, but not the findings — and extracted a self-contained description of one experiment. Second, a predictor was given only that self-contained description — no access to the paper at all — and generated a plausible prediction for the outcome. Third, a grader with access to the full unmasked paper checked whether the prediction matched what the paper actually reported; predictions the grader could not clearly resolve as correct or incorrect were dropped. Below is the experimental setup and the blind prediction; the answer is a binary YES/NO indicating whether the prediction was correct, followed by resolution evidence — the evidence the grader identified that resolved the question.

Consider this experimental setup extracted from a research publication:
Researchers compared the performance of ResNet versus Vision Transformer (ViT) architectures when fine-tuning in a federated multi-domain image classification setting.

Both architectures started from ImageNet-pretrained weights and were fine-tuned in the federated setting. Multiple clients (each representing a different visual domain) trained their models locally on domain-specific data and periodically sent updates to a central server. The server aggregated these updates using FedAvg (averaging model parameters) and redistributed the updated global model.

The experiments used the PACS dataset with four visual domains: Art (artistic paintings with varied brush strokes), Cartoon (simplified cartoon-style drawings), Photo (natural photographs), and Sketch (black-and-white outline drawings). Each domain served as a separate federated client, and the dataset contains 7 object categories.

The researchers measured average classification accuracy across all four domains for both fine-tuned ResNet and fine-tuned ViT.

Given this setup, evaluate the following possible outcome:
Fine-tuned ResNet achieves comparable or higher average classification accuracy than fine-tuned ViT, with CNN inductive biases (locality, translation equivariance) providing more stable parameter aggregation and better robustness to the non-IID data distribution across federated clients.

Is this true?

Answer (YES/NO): NO